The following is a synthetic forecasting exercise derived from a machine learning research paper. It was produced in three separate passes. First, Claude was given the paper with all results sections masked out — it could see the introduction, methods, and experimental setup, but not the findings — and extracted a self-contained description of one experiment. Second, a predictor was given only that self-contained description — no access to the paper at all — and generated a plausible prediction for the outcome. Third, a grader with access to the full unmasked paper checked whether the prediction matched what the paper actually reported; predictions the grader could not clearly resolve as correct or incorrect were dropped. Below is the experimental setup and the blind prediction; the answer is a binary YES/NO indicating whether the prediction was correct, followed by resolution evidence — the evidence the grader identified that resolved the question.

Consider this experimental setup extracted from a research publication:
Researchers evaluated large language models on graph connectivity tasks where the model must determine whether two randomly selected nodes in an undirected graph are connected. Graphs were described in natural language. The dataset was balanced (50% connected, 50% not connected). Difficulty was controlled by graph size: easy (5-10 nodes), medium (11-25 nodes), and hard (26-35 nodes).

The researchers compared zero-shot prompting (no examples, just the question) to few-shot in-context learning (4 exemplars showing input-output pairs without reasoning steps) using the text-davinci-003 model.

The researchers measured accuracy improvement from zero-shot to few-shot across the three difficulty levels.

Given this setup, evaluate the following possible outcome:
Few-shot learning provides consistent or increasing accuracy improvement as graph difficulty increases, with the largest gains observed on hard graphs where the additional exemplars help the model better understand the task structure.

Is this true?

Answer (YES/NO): YES